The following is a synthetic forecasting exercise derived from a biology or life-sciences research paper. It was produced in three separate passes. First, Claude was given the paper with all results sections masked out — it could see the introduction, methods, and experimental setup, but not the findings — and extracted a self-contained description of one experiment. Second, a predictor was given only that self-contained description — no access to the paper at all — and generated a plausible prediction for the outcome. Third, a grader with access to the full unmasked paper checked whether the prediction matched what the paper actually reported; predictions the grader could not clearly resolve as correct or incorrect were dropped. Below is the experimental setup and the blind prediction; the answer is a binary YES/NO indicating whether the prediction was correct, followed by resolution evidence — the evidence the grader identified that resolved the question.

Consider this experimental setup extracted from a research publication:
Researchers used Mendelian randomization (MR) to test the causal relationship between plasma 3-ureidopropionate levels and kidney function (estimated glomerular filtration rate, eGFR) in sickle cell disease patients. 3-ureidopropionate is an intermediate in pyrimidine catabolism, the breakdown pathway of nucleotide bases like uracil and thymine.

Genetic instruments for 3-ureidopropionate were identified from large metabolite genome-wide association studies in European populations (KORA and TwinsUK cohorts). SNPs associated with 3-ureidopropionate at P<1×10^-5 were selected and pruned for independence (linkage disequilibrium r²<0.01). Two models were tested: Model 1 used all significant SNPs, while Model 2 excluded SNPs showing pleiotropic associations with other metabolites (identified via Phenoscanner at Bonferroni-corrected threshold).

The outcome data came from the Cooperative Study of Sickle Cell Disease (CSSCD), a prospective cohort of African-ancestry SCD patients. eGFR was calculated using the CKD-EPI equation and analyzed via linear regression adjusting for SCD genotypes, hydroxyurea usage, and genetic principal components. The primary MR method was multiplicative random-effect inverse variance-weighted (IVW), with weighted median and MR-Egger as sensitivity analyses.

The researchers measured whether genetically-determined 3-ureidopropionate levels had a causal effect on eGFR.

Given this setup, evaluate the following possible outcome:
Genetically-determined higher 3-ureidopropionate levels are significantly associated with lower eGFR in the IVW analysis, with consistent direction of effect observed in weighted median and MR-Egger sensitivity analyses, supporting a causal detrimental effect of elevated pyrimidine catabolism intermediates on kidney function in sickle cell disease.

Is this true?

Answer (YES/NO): NO